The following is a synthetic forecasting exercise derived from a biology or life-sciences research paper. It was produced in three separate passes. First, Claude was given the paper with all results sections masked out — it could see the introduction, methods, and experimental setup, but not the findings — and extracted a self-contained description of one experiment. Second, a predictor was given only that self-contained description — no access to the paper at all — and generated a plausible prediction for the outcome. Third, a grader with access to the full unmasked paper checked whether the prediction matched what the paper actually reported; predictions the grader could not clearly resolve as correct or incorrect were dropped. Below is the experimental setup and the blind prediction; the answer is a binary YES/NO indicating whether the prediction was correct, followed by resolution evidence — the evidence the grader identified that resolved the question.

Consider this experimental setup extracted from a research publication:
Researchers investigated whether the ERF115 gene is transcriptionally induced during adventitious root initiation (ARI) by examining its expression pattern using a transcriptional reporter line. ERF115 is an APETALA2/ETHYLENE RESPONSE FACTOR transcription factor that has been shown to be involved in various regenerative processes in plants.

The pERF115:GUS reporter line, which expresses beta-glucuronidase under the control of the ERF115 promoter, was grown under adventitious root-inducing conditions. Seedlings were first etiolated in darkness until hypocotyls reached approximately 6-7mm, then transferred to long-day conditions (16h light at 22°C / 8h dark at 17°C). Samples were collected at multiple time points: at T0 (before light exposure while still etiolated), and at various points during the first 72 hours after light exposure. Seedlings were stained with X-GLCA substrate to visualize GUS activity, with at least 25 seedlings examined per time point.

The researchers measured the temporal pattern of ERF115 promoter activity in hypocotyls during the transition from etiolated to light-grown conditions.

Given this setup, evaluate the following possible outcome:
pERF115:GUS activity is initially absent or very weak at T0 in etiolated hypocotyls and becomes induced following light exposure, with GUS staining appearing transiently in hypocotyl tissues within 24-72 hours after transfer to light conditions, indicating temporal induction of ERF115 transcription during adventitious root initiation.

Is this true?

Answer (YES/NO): NO